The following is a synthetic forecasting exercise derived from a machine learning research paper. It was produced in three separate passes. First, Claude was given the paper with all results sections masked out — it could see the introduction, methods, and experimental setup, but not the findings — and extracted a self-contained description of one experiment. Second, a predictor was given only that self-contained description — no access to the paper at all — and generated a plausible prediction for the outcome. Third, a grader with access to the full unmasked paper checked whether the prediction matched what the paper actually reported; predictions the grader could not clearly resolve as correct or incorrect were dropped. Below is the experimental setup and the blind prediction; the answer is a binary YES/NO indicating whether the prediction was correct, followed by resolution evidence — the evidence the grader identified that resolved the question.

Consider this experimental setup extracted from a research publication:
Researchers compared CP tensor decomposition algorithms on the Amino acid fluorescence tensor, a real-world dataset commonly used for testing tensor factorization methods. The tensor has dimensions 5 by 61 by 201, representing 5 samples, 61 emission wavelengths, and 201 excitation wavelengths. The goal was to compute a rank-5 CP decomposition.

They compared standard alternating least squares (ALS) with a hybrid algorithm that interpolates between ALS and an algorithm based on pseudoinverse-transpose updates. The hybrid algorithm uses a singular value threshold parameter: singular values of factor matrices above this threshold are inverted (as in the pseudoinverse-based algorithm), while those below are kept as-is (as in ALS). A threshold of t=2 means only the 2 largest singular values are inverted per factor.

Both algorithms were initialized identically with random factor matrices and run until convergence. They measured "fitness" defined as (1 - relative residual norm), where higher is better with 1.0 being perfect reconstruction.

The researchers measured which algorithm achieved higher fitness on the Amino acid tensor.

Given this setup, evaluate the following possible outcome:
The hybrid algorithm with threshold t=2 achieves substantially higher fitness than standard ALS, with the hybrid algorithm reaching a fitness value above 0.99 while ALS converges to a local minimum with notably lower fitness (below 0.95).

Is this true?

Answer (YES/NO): NO